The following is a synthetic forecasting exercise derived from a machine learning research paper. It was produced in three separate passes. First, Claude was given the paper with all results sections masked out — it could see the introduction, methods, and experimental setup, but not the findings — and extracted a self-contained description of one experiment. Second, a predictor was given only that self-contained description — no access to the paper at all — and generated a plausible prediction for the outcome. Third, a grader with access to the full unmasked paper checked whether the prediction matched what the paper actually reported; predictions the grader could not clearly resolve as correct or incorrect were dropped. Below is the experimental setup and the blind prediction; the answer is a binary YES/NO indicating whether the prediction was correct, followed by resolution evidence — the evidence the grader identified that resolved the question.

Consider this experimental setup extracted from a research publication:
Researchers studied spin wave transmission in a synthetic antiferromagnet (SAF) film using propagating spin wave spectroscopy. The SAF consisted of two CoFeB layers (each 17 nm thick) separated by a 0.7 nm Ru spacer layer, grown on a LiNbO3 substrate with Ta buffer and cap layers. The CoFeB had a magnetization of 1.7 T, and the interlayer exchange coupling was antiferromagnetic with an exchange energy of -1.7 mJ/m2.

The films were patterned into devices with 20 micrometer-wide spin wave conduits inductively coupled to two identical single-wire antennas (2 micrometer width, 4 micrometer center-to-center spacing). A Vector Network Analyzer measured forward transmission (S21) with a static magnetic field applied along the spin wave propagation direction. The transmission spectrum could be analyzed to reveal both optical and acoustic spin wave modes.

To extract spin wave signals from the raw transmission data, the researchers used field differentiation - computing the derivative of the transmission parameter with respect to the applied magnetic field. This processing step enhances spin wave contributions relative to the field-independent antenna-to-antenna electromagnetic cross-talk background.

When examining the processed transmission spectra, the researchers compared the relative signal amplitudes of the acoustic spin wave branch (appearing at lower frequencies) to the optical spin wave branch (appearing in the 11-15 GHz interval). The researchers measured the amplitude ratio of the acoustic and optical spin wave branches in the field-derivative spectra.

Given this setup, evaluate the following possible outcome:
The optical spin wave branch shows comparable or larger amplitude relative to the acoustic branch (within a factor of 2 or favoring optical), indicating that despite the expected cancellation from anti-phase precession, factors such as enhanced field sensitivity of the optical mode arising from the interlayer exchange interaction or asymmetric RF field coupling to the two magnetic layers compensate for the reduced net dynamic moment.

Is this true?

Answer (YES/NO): NO